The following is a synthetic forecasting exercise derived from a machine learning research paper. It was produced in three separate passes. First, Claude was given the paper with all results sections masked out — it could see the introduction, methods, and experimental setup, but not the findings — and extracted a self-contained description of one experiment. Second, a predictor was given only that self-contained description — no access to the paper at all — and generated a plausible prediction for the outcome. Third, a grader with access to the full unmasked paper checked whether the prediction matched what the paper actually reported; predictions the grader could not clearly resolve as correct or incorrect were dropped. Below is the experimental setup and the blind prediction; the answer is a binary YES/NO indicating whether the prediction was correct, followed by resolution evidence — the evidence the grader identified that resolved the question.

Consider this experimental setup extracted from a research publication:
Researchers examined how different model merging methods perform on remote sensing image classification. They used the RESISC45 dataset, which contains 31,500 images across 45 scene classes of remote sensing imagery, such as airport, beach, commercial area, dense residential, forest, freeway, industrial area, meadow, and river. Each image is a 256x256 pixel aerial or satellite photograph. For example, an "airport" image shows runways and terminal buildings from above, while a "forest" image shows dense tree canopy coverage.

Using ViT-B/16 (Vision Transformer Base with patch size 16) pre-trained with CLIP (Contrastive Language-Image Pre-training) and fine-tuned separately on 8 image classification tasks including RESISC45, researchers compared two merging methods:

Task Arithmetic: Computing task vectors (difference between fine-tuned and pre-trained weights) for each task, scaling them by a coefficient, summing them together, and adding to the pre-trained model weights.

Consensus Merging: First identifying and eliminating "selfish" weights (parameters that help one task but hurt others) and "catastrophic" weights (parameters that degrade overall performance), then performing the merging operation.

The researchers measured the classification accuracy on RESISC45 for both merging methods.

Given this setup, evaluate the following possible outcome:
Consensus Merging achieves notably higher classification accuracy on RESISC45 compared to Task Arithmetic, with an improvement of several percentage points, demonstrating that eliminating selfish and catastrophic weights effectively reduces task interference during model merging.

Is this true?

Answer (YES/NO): YES